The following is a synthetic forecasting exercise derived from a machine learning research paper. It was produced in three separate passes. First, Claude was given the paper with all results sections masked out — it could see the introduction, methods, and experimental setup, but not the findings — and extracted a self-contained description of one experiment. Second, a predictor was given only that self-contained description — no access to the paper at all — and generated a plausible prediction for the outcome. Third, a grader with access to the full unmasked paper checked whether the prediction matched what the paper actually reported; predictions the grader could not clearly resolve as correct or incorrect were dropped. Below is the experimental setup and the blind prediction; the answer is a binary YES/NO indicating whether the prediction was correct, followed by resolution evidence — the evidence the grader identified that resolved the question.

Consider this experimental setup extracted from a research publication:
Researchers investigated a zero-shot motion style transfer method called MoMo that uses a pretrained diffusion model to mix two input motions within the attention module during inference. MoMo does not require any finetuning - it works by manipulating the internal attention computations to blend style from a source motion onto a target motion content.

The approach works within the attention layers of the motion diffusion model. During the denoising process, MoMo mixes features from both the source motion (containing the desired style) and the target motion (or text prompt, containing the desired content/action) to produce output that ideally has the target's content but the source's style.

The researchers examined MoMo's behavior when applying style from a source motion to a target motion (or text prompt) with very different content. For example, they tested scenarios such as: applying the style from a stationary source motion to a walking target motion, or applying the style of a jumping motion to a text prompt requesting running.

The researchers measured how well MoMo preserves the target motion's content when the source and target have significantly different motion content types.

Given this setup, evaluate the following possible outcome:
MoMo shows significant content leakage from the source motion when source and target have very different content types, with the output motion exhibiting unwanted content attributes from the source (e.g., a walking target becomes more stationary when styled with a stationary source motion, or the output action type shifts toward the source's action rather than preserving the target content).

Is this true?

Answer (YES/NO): YES